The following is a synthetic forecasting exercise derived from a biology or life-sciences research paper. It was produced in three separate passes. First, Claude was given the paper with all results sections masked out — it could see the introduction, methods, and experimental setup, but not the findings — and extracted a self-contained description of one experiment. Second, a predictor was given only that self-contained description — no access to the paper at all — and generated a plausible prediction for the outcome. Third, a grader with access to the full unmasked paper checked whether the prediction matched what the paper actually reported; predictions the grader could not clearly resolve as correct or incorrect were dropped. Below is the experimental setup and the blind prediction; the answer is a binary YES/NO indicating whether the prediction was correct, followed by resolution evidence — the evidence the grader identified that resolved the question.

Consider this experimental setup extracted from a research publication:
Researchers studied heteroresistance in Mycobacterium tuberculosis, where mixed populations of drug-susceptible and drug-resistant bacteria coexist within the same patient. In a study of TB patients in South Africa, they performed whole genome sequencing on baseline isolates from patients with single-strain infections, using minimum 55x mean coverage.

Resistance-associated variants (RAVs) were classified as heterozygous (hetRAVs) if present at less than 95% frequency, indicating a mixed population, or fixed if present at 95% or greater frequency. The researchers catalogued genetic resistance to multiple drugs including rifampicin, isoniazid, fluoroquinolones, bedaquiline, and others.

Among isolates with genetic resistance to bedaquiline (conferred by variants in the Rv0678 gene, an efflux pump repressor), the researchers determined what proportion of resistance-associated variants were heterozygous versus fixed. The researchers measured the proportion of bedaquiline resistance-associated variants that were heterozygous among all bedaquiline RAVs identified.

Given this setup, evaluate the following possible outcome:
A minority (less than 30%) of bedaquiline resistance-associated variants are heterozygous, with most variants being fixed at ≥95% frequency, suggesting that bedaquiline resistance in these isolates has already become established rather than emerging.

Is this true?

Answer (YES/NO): NO